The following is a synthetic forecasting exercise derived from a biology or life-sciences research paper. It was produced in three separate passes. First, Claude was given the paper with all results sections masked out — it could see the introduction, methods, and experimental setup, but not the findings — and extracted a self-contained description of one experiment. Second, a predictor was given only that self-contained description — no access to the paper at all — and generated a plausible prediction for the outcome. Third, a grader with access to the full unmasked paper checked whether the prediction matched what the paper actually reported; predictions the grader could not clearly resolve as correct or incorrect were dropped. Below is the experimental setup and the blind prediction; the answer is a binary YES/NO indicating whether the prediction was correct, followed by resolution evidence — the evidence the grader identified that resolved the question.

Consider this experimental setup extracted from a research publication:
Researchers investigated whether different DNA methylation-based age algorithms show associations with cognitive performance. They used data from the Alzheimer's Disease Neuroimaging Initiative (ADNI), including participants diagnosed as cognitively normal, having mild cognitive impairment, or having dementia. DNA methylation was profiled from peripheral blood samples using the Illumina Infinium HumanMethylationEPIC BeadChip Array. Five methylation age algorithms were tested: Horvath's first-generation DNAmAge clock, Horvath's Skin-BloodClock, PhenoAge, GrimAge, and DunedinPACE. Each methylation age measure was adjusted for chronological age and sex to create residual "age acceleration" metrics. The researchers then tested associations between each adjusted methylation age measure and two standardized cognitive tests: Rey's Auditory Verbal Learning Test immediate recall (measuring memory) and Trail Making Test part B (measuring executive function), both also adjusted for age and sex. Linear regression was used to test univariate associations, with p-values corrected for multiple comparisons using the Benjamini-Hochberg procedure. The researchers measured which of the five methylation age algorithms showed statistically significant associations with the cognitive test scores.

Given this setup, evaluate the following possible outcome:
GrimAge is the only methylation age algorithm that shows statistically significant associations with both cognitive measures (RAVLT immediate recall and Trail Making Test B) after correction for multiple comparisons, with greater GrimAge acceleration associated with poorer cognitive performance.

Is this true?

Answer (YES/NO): NO